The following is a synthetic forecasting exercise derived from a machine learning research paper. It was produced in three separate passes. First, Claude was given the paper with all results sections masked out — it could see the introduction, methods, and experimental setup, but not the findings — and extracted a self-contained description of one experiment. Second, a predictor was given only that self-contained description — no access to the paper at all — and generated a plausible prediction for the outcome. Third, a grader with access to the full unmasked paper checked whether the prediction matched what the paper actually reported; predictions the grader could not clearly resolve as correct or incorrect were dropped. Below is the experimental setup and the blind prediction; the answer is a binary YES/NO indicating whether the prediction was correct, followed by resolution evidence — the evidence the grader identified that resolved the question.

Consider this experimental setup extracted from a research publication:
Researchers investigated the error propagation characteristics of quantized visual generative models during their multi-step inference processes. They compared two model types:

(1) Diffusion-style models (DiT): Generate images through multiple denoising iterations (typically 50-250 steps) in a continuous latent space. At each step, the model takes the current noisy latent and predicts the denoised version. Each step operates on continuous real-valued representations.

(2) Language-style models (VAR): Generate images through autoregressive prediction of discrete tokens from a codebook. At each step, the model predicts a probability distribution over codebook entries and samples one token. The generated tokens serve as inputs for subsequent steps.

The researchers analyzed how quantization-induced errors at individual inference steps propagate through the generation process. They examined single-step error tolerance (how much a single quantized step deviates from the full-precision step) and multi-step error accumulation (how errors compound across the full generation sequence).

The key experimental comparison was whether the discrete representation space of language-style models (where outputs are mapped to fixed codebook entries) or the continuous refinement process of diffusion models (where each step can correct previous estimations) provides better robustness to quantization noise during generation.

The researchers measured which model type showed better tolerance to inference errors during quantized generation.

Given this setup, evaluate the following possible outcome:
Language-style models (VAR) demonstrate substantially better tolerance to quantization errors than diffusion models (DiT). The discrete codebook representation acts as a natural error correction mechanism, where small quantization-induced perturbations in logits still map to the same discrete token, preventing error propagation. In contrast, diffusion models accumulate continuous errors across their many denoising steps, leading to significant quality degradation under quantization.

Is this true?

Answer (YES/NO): YES